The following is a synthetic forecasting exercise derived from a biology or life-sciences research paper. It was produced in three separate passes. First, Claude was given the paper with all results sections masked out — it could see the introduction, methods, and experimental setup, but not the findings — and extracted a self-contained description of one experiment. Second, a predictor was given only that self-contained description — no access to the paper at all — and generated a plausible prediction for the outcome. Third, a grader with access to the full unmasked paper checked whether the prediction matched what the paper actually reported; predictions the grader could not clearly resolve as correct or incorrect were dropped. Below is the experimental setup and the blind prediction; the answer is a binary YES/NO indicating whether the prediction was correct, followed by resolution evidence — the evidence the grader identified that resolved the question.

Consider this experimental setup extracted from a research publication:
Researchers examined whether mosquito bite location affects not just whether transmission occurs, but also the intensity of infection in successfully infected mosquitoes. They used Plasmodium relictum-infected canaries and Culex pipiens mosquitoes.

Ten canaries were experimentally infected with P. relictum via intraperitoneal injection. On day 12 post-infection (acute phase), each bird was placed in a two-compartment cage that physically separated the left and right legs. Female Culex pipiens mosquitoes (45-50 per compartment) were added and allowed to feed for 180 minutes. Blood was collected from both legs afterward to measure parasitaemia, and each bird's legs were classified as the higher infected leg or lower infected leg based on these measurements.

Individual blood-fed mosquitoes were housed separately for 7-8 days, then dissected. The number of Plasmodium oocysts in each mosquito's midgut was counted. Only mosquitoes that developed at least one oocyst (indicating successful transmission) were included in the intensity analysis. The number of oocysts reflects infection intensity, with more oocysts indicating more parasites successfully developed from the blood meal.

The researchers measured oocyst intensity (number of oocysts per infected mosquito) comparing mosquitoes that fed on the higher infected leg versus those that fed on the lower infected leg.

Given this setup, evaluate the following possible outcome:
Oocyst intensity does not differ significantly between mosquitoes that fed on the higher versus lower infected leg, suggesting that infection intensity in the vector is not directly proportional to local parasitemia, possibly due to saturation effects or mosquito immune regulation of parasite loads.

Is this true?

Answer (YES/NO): NO